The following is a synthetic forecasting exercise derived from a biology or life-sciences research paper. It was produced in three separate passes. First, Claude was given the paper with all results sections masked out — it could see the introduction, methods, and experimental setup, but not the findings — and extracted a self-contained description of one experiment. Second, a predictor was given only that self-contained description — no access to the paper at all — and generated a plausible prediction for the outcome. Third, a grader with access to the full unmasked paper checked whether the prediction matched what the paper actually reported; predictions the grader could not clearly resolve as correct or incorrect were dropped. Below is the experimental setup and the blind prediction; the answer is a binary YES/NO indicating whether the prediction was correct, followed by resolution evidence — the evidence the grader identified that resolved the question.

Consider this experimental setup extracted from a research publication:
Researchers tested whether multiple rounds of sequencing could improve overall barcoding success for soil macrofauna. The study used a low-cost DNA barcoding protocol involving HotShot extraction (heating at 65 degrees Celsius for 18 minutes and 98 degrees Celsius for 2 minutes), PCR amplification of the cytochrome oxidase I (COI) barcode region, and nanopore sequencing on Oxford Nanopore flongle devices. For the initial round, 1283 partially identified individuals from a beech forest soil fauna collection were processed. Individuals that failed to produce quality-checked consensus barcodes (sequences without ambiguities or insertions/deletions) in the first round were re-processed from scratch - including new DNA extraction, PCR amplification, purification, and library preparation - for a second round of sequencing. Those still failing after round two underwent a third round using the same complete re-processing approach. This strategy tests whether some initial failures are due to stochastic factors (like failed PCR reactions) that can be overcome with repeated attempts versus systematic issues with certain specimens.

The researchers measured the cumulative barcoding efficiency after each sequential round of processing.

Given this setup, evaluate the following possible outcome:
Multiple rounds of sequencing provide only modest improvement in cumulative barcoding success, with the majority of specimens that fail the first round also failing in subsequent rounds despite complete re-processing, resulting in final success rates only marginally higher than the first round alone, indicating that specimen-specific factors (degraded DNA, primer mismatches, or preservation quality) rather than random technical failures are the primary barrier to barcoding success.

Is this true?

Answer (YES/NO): NO